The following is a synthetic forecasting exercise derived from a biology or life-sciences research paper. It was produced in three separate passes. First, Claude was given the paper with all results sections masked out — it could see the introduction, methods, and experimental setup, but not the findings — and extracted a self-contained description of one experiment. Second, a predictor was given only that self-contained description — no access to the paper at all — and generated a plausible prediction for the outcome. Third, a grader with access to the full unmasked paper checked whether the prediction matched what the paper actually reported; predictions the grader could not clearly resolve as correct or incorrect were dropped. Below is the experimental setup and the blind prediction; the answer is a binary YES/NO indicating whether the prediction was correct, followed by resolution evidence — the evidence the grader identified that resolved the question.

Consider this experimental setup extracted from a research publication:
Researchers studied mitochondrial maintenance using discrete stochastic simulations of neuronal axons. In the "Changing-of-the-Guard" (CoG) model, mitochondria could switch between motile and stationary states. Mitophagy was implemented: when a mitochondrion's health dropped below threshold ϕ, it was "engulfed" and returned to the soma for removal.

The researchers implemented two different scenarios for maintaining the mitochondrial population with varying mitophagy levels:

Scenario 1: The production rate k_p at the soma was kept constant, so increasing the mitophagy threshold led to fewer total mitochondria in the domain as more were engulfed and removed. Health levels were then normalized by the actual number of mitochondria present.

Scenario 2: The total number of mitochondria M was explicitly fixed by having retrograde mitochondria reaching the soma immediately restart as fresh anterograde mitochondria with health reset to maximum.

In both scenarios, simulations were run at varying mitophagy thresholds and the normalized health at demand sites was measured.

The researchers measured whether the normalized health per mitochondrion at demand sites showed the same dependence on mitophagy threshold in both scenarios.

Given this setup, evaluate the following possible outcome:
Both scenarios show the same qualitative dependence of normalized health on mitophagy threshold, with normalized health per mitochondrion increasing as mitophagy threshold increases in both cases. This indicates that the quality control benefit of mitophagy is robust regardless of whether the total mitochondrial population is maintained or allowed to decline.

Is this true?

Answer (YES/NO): NO